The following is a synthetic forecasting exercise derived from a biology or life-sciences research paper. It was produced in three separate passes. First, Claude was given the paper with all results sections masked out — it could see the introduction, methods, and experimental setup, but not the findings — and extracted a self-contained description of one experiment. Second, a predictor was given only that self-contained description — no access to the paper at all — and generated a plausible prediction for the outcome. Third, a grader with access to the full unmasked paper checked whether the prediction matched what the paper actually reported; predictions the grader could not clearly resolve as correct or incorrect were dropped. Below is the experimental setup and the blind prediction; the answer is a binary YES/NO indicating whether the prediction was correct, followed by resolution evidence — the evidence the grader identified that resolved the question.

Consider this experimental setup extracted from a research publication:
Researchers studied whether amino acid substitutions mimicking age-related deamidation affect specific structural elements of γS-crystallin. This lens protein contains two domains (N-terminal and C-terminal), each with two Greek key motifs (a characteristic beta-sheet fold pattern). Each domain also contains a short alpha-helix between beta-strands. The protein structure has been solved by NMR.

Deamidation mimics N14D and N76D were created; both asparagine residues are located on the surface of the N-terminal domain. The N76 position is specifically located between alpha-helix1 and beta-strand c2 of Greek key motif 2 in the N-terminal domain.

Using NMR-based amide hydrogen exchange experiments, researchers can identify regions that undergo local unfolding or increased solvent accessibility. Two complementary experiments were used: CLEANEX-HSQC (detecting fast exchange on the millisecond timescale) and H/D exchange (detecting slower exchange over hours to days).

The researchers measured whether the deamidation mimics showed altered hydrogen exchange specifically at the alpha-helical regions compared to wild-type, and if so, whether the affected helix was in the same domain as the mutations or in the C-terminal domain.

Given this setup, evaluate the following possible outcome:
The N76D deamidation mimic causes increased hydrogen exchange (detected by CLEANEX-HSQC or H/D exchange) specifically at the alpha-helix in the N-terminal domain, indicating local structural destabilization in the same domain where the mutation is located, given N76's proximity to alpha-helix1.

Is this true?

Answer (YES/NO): NO